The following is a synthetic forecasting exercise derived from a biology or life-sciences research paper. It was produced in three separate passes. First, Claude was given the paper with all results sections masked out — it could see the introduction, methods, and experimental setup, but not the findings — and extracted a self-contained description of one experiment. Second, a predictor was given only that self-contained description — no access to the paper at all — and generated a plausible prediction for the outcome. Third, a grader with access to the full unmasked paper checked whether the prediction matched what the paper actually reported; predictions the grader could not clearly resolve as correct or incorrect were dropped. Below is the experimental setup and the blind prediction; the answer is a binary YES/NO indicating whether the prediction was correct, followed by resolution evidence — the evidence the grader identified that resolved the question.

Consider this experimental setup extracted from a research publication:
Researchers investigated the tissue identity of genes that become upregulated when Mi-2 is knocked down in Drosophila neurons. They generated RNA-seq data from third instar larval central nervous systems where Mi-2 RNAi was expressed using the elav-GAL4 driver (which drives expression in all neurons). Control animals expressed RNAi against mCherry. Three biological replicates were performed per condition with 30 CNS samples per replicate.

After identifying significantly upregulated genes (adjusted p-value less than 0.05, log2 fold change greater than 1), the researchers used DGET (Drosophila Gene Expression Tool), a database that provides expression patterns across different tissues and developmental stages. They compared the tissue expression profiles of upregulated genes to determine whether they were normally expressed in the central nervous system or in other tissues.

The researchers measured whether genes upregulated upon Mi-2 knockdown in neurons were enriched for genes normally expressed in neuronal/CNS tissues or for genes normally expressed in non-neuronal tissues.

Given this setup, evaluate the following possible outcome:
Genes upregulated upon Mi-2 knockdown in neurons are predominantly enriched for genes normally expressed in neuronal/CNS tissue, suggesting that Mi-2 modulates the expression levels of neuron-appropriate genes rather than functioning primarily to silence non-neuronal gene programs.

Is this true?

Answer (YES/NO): NO